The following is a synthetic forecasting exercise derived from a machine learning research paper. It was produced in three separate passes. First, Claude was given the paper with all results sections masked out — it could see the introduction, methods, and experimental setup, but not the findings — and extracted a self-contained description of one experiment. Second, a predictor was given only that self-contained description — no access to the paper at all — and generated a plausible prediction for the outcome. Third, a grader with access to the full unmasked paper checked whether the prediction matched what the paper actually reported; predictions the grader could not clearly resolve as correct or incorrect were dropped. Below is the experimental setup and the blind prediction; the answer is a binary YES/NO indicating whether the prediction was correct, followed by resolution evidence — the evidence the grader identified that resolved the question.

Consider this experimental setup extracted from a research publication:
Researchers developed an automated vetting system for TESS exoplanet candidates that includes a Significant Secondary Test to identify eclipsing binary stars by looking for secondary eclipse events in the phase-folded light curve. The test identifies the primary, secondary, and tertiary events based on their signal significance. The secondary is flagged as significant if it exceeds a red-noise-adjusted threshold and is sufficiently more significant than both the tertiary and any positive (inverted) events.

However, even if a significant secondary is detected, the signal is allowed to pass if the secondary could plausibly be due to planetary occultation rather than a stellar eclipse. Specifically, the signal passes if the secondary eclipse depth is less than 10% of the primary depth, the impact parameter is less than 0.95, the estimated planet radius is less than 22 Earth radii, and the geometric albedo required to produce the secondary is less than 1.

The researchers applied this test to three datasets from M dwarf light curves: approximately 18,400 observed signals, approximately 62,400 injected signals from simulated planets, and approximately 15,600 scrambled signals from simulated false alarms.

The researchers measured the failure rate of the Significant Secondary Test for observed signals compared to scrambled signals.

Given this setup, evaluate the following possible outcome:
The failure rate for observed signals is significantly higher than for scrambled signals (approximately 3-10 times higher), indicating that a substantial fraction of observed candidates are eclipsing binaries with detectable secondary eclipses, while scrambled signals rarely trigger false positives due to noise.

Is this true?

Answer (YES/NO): NO